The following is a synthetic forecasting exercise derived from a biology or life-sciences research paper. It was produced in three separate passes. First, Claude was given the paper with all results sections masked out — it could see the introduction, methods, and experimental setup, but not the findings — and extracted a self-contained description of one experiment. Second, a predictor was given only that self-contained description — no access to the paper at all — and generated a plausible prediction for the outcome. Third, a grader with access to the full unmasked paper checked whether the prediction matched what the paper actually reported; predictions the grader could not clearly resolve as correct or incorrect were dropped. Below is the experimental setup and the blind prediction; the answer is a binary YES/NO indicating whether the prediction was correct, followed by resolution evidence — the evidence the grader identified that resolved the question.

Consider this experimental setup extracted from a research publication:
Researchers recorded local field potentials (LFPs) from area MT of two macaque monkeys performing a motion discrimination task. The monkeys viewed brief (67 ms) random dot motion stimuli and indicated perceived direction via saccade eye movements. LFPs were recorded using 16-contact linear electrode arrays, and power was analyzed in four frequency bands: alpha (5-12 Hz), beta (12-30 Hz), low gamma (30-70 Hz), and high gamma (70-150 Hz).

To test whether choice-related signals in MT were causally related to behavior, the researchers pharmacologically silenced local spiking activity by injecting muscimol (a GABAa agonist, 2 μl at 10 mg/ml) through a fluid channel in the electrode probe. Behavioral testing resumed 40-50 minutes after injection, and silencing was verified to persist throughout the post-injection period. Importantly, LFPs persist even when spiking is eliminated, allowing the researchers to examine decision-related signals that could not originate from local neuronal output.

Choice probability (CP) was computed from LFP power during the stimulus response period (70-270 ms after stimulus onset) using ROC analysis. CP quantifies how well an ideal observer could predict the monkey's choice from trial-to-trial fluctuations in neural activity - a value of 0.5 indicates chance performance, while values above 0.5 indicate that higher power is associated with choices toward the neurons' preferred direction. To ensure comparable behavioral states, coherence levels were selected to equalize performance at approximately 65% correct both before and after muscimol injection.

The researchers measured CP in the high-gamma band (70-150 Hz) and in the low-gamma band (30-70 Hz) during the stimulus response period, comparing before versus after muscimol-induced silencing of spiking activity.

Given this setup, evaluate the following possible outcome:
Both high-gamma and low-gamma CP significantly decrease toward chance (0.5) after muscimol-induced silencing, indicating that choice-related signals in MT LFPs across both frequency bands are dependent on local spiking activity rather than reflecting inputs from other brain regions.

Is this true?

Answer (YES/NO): NO